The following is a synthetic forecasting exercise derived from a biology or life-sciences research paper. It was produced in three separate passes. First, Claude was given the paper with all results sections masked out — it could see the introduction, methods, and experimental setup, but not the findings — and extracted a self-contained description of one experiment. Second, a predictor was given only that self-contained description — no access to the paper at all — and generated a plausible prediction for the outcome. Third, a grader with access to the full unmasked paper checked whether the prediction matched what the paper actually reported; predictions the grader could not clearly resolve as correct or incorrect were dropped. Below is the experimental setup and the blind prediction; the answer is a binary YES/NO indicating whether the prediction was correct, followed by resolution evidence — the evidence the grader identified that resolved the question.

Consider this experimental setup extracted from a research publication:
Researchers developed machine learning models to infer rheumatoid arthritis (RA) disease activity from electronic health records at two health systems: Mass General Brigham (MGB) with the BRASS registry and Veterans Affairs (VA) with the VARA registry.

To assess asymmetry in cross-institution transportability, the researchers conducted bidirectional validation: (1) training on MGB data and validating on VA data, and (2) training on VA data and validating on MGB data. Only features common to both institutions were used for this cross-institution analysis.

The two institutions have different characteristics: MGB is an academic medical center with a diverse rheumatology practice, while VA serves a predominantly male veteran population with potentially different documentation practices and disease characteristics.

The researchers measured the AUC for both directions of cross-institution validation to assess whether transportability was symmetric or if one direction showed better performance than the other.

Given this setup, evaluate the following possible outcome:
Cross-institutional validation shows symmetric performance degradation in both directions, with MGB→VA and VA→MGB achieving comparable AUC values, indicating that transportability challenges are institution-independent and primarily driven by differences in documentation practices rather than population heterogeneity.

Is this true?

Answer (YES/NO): NO